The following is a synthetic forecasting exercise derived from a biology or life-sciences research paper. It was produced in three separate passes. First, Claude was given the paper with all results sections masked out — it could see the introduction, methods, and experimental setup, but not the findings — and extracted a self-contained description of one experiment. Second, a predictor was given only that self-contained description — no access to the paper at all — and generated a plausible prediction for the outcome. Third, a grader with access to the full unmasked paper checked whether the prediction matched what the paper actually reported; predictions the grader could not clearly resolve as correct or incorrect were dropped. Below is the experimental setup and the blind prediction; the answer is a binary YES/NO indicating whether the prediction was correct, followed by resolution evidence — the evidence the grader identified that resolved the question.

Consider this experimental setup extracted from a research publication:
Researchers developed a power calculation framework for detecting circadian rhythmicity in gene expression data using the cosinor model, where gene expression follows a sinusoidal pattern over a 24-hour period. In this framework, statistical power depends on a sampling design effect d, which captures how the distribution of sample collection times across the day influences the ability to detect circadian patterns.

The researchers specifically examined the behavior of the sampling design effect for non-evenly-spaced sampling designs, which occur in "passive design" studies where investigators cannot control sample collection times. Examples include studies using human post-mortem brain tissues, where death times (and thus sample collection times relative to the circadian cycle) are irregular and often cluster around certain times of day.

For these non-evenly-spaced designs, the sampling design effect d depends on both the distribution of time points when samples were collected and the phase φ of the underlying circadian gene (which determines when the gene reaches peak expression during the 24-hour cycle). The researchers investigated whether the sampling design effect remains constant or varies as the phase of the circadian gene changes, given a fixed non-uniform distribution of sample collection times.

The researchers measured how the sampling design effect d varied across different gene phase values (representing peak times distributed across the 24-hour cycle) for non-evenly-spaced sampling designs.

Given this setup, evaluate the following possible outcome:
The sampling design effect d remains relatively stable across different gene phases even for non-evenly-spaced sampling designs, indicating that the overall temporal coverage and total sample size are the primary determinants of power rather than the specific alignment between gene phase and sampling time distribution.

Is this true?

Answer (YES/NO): NO